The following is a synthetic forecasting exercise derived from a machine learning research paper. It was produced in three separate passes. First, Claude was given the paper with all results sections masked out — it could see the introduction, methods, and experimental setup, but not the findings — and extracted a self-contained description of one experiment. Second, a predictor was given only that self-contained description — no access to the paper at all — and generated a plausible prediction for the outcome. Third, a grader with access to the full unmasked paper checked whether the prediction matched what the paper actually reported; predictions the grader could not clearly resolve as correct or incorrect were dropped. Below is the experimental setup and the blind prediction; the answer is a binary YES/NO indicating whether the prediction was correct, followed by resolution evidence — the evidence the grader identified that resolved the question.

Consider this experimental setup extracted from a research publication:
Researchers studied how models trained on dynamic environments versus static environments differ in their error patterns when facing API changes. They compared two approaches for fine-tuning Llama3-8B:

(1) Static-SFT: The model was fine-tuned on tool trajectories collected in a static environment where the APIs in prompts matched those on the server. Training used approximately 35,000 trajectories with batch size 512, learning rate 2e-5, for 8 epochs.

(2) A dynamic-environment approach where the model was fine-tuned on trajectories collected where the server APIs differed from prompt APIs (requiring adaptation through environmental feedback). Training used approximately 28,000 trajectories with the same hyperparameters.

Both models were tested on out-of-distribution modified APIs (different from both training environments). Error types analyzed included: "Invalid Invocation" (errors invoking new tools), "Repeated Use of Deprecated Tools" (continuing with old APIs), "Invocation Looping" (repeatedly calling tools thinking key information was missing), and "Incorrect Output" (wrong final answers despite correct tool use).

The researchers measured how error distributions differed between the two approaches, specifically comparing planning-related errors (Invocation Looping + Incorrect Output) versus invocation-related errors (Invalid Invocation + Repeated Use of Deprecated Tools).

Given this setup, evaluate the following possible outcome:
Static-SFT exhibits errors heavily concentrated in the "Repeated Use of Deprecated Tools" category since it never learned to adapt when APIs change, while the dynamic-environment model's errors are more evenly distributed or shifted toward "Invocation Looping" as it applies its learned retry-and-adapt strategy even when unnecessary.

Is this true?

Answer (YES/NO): YES